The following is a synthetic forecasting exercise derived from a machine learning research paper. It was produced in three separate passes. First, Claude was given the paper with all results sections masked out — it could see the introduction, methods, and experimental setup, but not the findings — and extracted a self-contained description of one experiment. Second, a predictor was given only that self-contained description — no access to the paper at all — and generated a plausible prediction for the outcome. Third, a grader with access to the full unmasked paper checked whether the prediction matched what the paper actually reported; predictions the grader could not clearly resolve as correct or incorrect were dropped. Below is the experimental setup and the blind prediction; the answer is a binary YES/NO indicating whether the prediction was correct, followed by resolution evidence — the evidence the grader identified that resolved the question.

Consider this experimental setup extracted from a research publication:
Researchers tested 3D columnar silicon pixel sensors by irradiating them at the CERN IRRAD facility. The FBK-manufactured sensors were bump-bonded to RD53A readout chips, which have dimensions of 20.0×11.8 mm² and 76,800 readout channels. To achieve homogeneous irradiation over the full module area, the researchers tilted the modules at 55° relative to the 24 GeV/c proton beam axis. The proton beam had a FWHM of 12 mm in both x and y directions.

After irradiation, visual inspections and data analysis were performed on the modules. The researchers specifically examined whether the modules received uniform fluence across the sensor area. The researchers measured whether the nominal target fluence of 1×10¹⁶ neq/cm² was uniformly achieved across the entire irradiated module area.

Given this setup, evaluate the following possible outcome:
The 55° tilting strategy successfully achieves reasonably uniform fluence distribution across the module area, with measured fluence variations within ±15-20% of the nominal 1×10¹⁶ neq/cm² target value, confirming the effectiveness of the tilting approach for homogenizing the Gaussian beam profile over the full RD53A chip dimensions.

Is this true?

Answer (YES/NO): NO